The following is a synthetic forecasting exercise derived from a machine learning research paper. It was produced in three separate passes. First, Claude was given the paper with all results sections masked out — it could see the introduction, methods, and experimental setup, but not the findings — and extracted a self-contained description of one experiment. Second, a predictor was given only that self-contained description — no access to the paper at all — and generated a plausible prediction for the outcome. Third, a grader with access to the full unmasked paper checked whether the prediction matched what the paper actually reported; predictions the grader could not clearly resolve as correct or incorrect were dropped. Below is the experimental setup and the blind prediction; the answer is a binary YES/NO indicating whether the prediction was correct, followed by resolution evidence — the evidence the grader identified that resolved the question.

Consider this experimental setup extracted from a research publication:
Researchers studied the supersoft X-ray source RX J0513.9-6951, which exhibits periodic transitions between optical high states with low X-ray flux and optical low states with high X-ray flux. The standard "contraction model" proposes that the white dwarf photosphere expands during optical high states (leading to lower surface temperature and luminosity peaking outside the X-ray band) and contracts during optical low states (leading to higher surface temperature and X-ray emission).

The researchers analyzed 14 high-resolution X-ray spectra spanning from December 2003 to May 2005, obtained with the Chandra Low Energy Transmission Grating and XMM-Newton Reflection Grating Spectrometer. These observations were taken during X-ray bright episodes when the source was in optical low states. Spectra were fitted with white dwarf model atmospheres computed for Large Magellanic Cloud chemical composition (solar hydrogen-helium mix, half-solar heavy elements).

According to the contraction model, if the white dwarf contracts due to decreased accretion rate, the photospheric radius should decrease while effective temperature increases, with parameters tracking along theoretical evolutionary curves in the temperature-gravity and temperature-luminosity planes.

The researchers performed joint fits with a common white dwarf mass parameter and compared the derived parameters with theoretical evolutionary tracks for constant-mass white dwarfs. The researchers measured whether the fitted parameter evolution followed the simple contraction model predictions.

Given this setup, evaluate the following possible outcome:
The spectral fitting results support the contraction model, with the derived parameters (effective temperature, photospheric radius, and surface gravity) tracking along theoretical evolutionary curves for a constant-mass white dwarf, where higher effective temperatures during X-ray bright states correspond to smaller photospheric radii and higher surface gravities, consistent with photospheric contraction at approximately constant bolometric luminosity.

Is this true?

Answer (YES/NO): NO